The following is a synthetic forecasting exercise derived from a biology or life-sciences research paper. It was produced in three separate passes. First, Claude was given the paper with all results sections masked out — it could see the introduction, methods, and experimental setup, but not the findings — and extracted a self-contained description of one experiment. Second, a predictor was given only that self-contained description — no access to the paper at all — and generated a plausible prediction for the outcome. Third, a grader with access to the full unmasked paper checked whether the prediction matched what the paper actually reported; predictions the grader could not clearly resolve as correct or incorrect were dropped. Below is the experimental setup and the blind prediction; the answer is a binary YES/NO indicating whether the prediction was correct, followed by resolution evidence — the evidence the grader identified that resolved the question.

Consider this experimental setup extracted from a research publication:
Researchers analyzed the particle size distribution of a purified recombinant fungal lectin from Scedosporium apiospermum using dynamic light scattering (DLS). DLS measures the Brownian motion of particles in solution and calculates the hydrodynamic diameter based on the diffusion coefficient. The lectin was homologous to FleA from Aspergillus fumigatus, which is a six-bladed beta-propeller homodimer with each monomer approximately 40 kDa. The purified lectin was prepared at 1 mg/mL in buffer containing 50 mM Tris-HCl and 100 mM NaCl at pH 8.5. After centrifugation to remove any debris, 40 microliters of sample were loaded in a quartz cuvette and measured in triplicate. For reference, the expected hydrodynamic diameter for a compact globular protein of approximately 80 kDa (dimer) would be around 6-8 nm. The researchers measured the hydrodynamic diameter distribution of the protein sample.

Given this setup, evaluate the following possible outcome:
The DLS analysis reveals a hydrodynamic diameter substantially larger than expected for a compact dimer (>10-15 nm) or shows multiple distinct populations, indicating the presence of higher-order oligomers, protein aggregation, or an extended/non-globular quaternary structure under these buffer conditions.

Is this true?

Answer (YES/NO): NO